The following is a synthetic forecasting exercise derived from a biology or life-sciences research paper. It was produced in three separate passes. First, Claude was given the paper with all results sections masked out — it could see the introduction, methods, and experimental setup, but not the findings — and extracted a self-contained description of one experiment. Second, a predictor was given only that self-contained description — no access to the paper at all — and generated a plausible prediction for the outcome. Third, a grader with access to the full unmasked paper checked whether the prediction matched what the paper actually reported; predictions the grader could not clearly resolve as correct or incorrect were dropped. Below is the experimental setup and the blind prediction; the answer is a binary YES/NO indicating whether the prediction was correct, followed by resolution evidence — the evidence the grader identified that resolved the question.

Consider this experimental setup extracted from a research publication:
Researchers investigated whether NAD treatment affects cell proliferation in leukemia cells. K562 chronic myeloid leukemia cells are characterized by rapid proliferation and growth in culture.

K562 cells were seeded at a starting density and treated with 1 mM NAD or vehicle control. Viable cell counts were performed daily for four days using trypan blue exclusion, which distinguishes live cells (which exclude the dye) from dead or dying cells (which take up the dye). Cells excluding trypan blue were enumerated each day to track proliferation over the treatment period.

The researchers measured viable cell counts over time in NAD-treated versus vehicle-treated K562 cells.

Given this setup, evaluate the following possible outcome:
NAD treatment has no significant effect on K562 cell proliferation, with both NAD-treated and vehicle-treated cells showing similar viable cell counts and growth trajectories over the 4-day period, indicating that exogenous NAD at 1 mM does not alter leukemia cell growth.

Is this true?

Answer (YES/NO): NO